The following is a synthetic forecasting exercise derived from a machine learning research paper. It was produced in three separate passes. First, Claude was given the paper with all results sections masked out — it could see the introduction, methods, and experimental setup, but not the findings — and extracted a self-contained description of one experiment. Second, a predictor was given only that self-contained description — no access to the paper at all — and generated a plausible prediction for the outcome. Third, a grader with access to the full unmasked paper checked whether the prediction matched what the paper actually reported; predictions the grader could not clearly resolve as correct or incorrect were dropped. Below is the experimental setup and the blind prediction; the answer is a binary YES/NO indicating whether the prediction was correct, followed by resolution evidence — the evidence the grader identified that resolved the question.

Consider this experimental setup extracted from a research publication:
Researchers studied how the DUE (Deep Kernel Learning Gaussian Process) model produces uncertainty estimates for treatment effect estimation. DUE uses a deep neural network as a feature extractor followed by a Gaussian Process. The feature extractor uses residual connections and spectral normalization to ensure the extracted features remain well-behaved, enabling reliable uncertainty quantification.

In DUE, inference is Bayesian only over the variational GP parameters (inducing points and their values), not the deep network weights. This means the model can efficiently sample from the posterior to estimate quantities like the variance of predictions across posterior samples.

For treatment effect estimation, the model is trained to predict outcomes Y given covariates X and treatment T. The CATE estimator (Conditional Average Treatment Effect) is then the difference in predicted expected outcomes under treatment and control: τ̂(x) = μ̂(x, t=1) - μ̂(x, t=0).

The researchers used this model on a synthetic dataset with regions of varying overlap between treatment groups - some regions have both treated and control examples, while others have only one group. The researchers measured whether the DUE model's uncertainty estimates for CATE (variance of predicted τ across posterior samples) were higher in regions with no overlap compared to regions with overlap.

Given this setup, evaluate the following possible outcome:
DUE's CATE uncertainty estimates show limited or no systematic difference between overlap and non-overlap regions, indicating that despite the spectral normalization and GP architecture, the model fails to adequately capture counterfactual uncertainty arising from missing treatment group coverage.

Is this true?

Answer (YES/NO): NO